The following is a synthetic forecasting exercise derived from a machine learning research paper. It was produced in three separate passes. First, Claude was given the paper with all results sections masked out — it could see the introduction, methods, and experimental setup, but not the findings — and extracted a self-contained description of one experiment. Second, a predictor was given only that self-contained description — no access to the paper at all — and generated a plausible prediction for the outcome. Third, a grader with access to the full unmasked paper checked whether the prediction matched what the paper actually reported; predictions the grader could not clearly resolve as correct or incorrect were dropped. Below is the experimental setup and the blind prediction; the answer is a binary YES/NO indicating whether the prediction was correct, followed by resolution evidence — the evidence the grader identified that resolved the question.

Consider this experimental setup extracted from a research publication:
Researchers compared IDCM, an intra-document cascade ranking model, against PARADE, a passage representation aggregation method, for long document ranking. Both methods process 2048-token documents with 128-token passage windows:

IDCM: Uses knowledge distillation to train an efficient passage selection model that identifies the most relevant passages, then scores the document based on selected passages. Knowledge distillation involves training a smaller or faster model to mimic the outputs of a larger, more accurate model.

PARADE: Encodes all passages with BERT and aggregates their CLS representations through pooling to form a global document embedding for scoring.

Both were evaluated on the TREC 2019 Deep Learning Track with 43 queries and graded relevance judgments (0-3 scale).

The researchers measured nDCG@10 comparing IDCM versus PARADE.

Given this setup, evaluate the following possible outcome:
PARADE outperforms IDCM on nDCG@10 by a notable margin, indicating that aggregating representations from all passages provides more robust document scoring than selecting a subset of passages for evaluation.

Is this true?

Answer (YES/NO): NO